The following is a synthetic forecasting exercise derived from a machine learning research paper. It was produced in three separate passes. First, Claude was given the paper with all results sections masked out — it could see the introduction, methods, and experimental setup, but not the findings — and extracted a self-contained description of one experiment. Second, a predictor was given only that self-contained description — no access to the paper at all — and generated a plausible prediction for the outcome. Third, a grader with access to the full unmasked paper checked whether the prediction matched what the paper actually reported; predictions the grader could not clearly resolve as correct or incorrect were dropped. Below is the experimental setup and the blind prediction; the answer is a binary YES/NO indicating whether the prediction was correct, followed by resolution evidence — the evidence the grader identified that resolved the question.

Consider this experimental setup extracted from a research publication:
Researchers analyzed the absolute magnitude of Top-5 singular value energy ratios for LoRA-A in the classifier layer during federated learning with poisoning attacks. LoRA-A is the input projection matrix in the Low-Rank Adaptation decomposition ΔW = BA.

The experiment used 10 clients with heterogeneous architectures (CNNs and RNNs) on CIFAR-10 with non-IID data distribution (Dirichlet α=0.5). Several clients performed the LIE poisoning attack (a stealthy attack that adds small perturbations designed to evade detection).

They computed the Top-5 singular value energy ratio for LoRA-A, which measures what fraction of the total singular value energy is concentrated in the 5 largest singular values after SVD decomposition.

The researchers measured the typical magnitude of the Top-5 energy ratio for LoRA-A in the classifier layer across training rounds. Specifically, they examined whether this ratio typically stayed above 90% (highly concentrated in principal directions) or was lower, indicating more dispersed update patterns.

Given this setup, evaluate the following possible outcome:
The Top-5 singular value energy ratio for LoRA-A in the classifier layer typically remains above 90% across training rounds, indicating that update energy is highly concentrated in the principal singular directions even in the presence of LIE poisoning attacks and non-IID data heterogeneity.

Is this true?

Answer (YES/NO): YES